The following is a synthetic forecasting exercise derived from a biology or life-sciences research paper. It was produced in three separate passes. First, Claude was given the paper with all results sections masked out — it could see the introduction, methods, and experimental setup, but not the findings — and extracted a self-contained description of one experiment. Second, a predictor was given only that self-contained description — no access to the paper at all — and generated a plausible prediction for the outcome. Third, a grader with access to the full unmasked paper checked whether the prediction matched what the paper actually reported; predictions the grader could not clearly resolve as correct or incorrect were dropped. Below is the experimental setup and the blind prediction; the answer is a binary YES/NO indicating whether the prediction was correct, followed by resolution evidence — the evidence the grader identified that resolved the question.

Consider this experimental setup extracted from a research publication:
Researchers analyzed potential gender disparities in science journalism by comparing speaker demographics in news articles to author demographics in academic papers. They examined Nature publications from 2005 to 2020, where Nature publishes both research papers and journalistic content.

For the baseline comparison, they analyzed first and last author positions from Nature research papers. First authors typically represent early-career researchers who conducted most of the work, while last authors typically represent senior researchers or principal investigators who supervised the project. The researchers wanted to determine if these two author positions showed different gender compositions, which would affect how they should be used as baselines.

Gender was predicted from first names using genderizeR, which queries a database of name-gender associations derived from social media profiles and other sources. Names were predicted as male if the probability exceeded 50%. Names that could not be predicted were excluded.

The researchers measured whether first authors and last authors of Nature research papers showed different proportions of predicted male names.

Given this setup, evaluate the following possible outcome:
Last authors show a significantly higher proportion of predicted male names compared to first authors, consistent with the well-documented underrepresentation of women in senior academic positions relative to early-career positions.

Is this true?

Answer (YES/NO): YES